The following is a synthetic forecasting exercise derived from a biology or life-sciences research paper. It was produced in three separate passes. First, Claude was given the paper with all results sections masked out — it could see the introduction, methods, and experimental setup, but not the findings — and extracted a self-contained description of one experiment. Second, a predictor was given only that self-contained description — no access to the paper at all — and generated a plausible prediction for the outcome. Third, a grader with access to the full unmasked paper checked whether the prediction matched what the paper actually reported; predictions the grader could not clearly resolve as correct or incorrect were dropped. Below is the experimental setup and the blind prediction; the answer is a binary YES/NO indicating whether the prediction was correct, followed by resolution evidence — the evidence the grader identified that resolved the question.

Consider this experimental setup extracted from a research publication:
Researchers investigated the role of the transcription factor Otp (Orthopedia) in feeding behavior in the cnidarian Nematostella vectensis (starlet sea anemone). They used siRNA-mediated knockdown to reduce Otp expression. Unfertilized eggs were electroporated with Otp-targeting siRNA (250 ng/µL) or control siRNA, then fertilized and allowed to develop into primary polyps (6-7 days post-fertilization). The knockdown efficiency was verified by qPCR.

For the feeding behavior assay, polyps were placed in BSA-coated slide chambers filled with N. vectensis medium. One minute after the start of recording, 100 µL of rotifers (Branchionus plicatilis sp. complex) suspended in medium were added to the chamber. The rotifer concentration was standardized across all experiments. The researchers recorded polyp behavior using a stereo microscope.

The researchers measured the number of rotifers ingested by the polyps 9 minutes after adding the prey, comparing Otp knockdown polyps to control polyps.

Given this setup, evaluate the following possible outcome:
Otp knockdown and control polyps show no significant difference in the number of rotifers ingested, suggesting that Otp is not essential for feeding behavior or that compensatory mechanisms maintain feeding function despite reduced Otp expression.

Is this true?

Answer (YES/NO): NO